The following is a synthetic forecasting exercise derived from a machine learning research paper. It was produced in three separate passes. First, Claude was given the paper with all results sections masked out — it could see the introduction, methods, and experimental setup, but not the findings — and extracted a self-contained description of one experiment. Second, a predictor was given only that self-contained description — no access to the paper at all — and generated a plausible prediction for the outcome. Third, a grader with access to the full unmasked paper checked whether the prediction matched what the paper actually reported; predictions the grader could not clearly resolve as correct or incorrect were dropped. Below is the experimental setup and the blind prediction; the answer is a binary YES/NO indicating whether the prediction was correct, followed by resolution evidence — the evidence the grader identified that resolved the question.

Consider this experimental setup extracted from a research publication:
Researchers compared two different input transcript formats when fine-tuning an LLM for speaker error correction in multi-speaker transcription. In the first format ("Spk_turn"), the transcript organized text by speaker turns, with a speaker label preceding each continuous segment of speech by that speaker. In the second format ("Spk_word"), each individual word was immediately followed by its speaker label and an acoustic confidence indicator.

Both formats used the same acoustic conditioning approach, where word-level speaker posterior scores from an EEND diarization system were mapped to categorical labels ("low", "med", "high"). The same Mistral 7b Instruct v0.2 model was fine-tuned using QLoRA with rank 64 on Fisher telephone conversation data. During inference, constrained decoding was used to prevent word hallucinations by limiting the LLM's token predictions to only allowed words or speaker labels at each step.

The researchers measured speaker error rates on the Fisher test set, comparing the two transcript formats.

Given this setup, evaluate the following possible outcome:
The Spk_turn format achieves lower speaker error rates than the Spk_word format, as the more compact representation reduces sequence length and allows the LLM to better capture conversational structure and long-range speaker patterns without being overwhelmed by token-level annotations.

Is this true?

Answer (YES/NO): NO